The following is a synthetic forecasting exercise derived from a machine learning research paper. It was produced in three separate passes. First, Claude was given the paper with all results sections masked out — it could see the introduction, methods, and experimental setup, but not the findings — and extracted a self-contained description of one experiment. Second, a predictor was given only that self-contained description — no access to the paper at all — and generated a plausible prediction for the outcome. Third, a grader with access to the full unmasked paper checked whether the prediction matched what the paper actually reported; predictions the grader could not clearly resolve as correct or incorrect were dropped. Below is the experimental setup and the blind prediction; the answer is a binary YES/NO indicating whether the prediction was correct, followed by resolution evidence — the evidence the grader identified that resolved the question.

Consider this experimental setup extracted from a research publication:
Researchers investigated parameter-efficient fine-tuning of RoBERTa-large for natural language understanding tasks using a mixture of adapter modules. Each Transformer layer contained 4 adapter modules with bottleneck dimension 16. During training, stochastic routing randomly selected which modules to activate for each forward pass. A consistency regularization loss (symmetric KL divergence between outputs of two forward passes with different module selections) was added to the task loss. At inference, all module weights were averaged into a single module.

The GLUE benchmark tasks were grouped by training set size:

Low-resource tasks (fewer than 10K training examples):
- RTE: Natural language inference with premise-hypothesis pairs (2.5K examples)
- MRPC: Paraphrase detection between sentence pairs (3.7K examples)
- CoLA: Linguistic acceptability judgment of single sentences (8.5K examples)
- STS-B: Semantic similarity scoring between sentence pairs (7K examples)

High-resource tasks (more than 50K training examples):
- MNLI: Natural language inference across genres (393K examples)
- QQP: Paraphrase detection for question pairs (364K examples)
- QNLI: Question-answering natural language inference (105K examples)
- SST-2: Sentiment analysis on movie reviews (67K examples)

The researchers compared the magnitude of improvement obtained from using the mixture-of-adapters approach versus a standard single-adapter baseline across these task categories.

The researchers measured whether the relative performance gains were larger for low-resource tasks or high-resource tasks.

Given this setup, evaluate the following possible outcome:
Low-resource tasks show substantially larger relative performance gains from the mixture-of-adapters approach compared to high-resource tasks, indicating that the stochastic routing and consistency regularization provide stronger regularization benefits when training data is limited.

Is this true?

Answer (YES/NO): YES